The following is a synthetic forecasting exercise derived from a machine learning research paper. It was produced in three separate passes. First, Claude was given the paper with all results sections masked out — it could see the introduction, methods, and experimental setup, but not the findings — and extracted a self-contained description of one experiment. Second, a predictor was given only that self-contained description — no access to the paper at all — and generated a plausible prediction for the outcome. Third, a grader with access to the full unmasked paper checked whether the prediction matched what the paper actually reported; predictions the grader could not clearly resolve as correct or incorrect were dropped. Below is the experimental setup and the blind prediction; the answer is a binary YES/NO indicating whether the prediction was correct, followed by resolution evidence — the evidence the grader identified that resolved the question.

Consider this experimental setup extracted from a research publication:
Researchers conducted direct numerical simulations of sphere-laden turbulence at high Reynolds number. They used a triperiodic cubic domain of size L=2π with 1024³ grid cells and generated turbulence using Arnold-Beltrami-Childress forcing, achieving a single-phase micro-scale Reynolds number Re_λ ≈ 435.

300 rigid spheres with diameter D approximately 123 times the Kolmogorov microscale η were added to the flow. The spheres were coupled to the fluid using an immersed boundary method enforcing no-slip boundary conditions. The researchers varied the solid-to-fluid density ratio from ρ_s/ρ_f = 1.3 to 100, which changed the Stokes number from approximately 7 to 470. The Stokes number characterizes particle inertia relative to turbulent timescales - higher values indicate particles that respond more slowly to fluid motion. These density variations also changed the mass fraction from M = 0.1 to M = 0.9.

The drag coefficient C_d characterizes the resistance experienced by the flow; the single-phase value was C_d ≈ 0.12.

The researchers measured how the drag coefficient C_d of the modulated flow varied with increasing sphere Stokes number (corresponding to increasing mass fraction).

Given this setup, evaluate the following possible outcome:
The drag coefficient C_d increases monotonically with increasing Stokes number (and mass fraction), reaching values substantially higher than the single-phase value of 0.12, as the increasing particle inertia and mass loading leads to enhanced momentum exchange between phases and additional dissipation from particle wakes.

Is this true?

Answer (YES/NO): YES